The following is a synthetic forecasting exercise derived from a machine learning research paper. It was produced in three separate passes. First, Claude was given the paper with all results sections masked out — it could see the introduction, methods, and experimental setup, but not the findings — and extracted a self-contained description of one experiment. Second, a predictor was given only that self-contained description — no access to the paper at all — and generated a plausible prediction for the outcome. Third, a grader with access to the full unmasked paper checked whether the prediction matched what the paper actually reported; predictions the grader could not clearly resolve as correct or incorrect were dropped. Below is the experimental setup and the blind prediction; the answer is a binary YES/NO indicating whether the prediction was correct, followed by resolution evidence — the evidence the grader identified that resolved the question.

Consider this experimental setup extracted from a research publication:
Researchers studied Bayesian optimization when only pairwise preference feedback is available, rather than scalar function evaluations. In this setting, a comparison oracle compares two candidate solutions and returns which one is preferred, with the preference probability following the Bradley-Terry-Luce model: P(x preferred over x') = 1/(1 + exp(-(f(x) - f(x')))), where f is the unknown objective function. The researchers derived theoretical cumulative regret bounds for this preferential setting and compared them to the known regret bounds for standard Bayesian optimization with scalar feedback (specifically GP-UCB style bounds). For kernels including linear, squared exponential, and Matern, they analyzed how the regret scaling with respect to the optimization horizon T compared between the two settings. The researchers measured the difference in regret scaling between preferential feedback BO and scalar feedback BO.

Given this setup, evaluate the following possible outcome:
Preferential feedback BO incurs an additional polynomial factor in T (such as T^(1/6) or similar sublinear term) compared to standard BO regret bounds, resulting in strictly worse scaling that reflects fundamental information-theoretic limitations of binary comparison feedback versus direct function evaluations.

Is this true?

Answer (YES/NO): YES